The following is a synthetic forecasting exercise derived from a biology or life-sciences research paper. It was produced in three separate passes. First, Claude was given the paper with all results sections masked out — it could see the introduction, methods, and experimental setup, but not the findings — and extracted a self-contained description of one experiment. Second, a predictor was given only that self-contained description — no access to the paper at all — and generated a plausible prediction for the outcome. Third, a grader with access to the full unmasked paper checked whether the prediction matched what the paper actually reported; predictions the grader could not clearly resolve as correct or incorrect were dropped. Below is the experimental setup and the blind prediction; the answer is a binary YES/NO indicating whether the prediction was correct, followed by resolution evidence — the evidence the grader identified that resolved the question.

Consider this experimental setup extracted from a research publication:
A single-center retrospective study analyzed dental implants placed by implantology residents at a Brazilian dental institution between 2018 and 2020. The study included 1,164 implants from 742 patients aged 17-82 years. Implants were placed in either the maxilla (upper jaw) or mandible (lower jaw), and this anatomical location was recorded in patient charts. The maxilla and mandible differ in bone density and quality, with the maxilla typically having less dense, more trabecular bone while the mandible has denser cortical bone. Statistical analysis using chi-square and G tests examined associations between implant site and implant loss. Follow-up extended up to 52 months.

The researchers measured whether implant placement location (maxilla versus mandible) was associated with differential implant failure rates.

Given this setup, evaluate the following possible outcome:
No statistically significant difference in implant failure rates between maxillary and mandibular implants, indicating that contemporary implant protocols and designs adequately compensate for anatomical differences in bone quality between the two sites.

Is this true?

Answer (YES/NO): YES